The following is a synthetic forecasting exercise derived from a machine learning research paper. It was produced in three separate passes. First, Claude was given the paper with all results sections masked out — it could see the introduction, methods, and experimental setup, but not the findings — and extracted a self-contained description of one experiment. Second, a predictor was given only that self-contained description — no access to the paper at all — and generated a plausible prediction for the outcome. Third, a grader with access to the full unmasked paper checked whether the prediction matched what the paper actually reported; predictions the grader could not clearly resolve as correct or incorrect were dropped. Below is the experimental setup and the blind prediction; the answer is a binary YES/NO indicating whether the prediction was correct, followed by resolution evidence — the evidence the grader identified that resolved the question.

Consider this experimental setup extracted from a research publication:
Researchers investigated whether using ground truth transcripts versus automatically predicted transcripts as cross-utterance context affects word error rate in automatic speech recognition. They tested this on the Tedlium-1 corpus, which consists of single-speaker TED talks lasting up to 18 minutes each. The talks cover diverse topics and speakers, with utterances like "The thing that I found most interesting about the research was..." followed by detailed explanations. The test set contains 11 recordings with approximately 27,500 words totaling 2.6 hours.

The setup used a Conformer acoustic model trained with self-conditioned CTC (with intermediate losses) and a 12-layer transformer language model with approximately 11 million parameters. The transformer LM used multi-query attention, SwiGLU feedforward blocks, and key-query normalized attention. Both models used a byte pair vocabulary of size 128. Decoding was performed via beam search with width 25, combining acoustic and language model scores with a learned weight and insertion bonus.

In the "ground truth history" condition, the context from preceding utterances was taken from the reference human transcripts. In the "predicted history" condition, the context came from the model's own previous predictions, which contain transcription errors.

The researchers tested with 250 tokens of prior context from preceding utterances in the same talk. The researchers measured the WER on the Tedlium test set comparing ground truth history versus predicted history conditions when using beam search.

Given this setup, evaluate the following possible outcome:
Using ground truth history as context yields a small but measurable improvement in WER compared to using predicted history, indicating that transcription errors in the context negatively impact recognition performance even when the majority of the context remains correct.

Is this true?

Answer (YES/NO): YES